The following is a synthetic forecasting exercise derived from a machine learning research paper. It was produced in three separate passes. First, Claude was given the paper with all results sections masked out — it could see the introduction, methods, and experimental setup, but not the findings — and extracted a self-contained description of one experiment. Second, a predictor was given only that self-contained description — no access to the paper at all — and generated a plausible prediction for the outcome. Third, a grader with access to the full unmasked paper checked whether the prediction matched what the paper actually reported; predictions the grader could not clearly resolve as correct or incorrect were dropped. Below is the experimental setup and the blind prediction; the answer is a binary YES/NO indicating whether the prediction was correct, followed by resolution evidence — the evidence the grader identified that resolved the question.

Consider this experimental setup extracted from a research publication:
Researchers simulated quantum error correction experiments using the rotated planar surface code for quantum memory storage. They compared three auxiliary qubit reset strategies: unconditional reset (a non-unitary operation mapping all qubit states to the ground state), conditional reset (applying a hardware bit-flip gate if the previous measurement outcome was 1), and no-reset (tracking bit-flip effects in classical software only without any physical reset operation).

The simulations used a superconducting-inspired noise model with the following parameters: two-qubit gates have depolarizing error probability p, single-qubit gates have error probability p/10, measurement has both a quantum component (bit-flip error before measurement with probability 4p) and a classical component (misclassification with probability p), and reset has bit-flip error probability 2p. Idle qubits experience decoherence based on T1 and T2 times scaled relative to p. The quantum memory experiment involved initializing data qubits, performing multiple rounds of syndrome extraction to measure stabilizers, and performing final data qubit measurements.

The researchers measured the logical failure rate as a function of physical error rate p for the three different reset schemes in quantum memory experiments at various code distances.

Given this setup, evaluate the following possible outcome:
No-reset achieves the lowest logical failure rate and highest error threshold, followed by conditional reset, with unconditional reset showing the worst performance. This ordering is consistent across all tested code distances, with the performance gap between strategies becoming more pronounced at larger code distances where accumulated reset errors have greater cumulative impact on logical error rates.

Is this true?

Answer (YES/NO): NO